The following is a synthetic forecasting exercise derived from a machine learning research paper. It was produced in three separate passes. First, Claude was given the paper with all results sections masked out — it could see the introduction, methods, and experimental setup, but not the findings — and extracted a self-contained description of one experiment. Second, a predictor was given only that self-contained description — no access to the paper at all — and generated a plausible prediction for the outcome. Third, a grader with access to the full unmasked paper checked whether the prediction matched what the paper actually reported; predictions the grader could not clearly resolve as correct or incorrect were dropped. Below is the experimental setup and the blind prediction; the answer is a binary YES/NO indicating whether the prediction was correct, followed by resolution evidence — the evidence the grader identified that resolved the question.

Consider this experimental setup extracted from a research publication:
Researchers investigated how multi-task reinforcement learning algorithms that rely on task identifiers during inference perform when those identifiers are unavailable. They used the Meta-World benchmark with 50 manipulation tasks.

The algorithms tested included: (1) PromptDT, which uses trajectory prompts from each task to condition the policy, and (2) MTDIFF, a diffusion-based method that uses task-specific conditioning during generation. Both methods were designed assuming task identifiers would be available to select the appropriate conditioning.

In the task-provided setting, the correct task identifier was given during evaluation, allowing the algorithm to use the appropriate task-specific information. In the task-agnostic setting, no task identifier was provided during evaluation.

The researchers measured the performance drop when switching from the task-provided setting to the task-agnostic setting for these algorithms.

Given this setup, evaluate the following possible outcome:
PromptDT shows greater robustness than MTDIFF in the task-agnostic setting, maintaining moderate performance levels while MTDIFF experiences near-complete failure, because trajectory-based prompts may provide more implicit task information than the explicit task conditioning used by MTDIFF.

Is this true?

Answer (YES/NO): NO